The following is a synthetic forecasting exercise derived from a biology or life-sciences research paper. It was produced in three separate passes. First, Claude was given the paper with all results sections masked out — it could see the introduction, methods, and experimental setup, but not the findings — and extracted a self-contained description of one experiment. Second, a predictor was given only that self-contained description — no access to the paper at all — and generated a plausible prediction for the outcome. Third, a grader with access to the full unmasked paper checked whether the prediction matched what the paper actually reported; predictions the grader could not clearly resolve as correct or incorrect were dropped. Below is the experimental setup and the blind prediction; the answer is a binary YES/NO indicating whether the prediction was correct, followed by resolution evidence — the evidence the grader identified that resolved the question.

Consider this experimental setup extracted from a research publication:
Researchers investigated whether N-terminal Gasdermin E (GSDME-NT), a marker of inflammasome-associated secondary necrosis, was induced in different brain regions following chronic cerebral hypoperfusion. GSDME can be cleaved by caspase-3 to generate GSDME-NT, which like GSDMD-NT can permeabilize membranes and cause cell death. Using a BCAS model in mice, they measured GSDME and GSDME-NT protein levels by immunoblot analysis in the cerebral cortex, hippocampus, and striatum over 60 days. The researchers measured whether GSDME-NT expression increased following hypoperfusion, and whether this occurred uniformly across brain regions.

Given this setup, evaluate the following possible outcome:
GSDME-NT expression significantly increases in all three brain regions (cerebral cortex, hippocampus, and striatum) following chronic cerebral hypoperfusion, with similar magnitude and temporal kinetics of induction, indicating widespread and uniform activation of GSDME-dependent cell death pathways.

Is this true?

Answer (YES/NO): NO